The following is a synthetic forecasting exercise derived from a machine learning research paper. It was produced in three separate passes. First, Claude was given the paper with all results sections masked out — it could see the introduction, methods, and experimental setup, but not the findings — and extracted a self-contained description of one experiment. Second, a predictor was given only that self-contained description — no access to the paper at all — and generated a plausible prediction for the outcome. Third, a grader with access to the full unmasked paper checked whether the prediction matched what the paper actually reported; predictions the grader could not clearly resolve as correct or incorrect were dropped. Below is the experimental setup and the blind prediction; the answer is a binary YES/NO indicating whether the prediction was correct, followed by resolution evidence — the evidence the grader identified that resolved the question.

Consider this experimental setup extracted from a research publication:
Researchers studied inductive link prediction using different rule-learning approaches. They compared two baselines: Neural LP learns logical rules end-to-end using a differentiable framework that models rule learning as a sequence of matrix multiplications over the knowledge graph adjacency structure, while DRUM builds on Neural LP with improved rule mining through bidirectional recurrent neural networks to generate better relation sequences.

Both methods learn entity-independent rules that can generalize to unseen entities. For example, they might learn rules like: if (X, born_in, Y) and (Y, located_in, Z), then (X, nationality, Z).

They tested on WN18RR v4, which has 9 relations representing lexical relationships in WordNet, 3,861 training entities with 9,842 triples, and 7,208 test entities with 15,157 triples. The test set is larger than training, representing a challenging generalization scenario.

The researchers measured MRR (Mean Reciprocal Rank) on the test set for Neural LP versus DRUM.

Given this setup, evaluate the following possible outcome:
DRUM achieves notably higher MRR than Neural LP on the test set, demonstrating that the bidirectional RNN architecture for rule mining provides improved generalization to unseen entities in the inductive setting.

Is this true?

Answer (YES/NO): YES